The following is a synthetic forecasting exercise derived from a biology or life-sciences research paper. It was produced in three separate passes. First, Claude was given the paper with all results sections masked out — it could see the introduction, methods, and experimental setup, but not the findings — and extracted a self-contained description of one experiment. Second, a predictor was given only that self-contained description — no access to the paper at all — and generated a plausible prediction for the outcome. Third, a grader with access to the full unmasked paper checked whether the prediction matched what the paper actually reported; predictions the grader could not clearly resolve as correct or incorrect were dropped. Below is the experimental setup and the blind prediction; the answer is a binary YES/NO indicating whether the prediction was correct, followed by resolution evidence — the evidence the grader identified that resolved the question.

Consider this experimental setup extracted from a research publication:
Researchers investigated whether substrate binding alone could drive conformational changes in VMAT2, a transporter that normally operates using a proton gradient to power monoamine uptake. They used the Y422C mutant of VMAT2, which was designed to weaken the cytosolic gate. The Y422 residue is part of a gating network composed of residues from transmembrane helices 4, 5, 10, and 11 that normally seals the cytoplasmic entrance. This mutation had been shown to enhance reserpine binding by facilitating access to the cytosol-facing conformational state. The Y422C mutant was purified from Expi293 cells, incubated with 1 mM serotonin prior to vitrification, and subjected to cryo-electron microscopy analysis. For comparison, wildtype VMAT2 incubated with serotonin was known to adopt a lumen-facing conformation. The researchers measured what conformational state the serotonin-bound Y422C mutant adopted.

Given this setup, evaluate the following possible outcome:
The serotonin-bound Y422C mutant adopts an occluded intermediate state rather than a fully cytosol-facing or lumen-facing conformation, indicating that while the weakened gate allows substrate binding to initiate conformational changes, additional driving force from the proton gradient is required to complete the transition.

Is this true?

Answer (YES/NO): NO